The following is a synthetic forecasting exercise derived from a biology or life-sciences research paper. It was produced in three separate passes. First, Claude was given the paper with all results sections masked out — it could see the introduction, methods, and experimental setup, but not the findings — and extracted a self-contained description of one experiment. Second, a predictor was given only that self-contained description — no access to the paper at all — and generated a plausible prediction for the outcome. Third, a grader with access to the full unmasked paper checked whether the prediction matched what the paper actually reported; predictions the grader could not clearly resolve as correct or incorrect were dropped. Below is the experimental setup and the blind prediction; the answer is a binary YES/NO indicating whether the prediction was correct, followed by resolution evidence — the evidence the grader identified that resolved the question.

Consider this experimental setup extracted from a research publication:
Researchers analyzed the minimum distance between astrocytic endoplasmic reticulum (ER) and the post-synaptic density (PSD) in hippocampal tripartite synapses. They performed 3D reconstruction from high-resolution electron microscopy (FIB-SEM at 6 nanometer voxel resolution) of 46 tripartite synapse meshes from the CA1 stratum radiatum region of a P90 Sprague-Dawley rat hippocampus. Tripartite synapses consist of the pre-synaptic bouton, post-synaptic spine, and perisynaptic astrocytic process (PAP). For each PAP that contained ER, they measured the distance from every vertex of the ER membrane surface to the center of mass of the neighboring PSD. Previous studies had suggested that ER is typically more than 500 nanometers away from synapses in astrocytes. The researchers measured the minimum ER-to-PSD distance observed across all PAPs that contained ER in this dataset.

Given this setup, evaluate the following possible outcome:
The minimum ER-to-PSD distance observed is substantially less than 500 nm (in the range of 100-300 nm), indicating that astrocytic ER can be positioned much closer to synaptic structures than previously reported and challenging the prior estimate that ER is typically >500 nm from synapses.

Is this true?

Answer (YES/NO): NO